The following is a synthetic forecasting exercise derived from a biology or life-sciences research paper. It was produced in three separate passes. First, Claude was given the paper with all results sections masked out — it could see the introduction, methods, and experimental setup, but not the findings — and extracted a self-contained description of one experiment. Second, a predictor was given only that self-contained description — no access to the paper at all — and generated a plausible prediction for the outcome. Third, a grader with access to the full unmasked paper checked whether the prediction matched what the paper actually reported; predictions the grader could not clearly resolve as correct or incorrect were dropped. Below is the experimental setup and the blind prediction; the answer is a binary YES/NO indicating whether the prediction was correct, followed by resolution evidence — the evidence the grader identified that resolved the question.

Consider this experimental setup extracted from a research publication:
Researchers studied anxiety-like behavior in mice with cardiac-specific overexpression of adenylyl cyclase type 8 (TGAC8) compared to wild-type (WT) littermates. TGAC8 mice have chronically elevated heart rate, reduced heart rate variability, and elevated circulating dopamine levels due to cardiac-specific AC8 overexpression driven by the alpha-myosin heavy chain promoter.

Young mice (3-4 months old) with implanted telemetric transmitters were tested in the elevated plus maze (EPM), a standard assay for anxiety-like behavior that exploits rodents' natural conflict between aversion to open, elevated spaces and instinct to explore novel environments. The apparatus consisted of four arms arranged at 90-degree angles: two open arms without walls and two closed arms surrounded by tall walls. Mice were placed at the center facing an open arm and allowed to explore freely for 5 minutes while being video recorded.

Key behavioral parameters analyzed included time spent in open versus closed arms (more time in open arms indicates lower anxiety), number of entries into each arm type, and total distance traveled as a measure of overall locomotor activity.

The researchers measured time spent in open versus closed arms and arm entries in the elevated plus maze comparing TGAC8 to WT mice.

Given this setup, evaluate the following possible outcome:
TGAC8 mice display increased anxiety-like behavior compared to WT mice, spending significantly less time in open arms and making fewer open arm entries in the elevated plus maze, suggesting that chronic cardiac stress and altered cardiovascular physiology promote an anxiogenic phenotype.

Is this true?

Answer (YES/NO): NO